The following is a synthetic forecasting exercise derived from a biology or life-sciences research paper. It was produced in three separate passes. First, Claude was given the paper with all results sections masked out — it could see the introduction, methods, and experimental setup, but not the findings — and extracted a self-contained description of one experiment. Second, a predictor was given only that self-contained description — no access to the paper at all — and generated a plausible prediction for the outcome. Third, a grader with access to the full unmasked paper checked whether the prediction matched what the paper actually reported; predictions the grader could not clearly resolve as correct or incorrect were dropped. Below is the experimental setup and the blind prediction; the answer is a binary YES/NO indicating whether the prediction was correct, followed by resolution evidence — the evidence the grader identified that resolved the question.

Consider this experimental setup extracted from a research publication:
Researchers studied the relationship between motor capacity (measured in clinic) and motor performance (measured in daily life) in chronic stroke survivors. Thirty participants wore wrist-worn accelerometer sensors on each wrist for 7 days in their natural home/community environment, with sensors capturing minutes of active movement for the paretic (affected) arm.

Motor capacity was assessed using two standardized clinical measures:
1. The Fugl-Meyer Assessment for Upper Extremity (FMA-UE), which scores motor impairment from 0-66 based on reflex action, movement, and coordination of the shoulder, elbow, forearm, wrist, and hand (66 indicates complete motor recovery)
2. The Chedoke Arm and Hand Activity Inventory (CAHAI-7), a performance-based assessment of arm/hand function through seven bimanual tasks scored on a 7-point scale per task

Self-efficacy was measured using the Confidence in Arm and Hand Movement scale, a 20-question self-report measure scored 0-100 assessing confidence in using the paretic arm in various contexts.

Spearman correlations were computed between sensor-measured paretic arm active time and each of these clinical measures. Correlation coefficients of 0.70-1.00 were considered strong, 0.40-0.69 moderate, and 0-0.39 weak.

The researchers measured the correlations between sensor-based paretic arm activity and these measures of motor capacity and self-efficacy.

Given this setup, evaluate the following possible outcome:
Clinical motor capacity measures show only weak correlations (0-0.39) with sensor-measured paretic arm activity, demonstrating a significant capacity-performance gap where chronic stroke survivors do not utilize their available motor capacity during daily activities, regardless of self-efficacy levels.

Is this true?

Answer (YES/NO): NO